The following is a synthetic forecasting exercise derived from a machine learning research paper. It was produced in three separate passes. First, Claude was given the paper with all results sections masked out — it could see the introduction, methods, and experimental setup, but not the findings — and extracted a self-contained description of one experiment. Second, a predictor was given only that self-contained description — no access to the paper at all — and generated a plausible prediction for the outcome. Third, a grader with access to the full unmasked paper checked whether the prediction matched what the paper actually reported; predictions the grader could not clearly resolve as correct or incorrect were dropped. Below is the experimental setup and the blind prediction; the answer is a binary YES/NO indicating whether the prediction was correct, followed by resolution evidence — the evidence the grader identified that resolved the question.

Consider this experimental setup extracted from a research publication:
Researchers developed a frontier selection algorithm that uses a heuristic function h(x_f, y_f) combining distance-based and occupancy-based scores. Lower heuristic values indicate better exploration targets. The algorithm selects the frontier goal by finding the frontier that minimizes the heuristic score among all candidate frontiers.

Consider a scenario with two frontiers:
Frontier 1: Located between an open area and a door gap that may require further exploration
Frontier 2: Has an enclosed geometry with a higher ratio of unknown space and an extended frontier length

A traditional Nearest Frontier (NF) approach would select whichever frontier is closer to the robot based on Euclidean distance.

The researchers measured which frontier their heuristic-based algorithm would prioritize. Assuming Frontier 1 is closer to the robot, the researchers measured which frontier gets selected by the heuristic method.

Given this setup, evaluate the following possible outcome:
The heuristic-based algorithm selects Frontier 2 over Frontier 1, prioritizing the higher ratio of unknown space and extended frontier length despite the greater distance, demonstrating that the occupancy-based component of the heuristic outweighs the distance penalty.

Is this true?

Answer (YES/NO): YES